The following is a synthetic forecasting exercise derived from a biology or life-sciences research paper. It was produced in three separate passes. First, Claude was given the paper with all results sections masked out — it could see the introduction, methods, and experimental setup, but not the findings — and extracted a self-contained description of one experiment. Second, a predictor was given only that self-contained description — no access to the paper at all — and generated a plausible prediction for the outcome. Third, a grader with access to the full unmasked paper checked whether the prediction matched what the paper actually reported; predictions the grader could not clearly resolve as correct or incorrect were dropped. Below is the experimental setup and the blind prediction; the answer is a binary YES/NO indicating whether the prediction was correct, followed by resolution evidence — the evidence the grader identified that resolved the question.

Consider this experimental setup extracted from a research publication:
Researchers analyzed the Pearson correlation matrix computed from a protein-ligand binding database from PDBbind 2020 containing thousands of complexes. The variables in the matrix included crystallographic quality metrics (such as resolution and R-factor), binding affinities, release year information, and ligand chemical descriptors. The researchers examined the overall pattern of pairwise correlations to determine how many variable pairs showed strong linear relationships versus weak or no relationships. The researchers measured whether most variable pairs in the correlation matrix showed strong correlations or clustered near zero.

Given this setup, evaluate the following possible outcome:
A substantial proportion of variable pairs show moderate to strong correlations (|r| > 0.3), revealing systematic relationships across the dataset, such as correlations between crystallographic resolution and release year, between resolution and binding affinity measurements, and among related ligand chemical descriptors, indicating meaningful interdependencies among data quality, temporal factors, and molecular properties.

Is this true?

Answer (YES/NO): NO